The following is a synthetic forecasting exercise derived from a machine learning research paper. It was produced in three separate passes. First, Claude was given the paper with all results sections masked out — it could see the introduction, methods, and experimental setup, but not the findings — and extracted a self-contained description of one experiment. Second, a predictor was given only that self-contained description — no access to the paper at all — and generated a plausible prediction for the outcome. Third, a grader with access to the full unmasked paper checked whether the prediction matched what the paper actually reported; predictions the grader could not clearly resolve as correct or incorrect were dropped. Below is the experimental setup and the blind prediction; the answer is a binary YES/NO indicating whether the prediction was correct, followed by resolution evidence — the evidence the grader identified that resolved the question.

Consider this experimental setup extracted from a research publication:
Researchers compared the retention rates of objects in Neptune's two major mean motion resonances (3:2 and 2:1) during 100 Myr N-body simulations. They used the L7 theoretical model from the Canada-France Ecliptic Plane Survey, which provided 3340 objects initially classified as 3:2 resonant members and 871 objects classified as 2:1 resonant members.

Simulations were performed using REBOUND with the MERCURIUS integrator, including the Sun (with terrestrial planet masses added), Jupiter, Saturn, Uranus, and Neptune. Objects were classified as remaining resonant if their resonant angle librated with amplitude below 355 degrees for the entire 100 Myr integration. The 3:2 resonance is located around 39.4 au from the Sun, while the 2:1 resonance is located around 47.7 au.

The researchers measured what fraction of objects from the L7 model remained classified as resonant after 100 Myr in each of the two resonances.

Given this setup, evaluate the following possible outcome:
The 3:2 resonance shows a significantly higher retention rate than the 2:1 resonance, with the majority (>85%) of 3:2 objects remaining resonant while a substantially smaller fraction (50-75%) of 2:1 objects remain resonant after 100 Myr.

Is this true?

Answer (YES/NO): NO